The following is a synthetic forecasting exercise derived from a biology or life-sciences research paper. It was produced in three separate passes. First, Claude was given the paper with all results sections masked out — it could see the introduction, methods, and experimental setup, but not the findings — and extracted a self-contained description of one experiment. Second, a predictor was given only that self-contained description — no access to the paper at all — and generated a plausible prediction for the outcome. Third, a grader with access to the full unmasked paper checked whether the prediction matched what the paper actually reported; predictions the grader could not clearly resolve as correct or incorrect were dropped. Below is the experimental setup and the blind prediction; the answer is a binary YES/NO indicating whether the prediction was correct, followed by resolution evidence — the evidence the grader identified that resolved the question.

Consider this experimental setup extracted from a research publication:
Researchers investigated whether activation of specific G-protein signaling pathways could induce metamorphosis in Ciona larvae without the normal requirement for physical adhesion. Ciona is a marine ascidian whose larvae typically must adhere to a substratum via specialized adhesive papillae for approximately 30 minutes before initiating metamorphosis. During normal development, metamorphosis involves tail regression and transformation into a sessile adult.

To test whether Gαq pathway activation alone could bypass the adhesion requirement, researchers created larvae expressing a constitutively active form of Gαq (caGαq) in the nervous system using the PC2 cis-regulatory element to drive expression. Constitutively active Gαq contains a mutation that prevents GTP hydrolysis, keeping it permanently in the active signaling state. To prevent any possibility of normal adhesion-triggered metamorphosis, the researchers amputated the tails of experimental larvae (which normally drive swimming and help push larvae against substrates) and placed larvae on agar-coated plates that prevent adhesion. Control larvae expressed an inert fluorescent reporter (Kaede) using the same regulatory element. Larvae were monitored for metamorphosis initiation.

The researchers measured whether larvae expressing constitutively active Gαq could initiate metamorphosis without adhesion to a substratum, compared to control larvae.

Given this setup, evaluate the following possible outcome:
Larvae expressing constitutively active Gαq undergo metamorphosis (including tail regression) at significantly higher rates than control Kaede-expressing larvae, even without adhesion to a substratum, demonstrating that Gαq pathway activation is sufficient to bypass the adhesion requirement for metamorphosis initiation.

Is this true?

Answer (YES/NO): YES